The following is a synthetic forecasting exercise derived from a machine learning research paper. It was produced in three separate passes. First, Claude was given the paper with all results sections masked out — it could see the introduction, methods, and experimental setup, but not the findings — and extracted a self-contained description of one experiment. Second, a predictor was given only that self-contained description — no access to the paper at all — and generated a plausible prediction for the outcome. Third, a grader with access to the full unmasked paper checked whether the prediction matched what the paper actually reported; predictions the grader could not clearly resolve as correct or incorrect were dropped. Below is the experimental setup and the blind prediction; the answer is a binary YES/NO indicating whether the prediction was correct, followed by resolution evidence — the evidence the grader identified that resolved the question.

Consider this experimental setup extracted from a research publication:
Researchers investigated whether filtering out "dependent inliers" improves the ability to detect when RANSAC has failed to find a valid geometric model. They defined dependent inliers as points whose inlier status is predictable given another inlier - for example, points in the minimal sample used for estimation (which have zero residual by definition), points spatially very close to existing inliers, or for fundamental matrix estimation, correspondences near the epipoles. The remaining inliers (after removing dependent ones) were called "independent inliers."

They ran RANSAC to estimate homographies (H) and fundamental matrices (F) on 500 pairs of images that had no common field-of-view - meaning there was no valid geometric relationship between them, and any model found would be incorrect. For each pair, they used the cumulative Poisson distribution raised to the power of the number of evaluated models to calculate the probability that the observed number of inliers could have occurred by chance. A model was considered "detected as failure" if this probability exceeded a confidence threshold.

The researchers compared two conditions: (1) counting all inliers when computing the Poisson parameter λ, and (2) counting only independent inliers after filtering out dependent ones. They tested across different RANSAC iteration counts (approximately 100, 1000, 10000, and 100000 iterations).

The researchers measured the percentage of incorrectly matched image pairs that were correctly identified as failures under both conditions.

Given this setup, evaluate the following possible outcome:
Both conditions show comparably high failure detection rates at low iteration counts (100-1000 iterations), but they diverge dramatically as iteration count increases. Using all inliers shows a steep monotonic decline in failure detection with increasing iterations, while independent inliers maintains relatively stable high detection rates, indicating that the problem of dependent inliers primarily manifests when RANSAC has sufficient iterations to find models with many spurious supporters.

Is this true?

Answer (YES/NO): NO